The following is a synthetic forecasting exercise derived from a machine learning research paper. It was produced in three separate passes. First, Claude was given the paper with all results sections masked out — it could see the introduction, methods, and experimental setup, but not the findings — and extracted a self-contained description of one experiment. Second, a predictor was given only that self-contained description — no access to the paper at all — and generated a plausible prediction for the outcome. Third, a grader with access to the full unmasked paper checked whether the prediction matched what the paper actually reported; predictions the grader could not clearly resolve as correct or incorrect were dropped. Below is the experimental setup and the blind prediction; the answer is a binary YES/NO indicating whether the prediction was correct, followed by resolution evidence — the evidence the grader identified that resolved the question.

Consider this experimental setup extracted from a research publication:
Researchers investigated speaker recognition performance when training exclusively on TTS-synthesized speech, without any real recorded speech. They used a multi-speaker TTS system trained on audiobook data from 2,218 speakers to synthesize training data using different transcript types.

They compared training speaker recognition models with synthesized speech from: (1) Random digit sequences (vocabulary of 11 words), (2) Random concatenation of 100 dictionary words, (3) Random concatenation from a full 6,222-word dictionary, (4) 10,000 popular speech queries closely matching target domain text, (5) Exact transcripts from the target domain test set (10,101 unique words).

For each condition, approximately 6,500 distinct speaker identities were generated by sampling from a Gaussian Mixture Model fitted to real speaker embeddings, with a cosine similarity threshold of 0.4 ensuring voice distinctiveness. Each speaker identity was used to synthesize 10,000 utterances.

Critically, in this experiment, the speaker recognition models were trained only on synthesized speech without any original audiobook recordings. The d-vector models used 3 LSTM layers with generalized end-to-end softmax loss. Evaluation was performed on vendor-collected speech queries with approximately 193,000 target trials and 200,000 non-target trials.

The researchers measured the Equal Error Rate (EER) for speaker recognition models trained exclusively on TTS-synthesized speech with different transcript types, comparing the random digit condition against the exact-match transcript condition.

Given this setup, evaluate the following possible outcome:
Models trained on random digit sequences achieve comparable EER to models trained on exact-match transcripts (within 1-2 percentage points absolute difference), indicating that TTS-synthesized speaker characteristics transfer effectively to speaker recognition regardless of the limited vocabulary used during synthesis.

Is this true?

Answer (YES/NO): NO